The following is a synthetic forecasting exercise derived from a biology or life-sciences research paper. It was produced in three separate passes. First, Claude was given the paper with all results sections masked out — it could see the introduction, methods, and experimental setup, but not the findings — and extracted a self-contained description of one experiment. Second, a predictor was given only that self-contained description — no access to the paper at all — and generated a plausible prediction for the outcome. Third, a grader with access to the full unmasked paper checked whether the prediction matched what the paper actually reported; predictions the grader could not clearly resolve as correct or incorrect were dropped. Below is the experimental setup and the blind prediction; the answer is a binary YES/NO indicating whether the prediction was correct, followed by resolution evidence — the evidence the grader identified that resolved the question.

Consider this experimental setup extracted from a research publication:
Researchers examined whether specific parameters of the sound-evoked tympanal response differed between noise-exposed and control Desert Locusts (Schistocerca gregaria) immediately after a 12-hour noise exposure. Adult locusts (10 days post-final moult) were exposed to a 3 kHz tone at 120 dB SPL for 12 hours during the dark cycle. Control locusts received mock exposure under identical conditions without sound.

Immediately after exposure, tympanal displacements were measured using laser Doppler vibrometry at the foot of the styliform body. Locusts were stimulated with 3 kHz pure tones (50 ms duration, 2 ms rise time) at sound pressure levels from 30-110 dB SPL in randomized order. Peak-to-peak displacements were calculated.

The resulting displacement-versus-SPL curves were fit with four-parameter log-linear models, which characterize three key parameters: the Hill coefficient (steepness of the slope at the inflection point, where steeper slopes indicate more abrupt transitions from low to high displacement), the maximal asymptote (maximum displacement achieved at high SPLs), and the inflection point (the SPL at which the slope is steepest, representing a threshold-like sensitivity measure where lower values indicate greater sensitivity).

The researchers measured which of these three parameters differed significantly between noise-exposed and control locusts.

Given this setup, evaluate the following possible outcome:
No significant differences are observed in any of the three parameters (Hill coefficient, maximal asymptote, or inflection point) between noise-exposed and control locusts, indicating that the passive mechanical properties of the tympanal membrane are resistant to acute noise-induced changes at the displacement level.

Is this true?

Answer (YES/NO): NO